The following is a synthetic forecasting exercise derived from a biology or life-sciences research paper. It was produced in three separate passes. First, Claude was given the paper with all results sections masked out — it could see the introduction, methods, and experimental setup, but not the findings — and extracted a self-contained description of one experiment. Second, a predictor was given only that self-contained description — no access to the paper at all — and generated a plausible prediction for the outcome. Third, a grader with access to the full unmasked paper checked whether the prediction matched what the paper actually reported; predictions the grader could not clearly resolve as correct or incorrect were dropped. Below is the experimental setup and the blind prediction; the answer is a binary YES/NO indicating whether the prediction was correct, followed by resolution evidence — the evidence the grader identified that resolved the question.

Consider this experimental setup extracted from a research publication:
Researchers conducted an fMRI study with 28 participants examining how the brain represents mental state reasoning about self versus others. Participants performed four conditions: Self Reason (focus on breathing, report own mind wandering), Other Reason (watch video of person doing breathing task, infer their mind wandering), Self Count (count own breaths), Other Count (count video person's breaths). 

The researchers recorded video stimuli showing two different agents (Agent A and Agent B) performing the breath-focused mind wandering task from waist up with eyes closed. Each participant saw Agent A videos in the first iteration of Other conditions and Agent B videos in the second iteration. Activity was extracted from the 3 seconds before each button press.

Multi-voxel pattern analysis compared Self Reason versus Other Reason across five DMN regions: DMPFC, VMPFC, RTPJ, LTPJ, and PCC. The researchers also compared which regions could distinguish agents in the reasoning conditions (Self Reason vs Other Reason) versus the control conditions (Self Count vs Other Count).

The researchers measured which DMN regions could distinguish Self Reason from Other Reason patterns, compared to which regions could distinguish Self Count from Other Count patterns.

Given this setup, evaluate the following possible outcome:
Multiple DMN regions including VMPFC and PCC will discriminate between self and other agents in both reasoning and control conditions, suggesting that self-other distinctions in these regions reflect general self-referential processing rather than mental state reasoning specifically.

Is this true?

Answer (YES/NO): NO